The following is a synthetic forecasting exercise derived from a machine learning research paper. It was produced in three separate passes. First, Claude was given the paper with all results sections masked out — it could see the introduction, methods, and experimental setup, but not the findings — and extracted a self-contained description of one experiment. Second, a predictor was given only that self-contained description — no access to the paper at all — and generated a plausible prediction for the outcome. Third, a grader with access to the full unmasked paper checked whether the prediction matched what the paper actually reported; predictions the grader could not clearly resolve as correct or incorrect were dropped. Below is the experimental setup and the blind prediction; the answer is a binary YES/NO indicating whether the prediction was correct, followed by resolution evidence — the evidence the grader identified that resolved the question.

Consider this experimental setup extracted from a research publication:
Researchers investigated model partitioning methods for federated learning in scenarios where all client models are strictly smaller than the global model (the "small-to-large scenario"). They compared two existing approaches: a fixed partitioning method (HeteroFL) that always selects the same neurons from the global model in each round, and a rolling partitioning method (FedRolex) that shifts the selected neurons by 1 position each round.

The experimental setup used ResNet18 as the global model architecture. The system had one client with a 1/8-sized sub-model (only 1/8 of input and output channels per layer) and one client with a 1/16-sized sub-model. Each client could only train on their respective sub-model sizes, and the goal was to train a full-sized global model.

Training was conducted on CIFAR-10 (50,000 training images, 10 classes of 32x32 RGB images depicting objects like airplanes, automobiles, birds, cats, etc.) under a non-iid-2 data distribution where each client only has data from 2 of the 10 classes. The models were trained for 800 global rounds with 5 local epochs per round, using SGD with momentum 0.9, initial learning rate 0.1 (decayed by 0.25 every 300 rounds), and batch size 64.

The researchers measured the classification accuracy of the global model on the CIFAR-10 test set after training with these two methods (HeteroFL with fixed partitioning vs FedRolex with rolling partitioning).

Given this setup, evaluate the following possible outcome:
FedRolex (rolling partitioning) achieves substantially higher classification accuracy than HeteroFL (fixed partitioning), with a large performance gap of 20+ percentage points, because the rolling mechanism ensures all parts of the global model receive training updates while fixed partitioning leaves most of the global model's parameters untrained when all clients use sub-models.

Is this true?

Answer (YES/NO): NO